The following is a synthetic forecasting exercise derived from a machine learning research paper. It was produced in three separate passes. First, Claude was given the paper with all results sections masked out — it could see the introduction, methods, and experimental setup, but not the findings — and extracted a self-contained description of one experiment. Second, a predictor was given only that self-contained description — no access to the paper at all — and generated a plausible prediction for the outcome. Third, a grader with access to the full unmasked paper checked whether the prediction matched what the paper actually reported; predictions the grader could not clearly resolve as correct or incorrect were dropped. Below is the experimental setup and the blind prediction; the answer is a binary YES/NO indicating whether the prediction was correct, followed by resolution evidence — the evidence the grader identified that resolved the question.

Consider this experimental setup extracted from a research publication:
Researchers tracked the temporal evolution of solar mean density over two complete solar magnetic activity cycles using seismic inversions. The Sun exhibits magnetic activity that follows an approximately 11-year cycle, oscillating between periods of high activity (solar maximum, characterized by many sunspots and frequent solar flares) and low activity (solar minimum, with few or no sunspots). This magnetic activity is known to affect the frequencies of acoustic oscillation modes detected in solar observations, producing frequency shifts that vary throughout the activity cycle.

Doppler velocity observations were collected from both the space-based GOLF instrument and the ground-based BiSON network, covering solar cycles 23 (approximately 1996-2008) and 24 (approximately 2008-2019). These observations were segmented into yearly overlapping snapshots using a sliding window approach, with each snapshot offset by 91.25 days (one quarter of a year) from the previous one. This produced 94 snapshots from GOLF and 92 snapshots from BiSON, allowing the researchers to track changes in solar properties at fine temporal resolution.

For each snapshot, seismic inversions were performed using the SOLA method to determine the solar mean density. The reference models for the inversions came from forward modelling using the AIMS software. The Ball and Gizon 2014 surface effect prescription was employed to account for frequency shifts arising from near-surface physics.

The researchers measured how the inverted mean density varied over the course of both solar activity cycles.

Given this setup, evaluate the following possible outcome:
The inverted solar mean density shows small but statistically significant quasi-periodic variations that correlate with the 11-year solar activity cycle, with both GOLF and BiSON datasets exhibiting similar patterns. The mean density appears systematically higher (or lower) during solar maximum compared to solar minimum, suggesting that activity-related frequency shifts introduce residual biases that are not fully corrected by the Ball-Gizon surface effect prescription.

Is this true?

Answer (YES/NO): YES